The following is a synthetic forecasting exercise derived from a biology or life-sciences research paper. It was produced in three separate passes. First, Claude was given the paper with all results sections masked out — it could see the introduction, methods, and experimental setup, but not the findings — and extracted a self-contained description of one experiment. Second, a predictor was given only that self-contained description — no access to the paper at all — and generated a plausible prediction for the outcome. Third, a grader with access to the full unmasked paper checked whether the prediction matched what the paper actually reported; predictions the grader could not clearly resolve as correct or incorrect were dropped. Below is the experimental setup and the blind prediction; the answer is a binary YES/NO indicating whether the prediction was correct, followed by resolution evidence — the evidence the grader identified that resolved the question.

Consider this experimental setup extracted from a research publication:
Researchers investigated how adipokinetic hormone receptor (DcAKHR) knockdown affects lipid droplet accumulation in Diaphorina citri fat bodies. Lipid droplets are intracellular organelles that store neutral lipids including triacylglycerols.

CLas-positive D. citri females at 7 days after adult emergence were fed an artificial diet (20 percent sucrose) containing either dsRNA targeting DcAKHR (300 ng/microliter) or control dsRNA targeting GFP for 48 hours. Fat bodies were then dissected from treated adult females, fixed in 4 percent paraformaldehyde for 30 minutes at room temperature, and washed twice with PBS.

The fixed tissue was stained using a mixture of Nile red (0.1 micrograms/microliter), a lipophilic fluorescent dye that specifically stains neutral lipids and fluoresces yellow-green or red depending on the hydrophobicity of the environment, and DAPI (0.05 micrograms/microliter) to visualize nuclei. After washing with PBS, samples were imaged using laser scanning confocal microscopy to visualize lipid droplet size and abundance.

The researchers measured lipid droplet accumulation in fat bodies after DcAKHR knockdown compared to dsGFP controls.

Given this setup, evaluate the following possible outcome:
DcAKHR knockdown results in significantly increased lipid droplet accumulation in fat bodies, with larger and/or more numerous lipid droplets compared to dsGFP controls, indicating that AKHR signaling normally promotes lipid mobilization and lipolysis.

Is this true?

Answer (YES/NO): YES